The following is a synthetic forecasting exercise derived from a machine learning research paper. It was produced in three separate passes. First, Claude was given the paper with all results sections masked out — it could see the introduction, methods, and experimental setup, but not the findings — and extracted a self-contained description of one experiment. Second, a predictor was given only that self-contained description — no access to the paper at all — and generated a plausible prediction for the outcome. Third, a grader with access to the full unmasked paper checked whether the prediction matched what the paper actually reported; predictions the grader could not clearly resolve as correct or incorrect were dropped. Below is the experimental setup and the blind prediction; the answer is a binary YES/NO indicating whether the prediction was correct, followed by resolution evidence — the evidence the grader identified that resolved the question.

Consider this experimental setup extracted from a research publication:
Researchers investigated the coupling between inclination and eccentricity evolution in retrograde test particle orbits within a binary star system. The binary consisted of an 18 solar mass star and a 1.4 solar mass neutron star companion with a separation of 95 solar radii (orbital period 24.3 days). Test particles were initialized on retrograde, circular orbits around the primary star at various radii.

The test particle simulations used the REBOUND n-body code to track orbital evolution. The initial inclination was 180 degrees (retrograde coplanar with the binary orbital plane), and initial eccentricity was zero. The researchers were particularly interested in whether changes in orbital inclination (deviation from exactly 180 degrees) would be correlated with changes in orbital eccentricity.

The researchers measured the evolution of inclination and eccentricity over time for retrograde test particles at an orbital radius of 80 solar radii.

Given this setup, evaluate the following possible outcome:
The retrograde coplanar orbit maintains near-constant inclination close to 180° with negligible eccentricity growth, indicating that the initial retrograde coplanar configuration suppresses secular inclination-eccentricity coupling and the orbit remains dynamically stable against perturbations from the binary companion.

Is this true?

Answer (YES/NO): NO